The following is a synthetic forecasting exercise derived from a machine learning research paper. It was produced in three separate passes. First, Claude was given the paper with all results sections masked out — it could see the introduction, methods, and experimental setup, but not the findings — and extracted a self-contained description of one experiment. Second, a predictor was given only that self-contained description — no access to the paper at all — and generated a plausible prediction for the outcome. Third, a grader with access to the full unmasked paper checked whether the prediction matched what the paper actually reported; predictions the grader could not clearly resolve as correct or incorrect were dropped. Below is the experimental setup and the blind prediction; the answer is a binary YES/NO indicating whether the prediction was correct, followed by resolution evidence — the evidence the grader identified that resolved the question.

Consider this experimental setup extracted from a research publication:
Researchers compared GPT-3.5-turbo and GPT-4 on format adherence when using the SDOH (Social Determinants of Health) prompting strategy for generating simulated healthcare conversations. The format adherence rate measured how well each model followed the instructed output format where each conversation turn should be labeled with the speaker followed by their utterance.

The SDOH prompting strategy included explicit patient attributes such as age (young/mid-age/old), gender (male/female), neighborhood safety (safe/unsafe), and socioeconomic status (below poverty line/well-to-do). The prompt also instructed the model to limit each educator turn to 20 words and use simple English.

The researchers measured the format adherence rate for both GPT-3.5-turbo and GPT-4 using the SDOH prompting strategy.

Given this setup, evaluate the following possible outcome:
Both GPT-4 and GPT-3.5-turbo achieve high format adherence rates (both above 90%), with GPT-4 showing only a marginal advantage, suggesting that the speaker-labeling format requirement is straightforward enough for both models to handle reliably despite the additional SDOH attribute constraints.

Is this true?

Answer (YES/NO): NO